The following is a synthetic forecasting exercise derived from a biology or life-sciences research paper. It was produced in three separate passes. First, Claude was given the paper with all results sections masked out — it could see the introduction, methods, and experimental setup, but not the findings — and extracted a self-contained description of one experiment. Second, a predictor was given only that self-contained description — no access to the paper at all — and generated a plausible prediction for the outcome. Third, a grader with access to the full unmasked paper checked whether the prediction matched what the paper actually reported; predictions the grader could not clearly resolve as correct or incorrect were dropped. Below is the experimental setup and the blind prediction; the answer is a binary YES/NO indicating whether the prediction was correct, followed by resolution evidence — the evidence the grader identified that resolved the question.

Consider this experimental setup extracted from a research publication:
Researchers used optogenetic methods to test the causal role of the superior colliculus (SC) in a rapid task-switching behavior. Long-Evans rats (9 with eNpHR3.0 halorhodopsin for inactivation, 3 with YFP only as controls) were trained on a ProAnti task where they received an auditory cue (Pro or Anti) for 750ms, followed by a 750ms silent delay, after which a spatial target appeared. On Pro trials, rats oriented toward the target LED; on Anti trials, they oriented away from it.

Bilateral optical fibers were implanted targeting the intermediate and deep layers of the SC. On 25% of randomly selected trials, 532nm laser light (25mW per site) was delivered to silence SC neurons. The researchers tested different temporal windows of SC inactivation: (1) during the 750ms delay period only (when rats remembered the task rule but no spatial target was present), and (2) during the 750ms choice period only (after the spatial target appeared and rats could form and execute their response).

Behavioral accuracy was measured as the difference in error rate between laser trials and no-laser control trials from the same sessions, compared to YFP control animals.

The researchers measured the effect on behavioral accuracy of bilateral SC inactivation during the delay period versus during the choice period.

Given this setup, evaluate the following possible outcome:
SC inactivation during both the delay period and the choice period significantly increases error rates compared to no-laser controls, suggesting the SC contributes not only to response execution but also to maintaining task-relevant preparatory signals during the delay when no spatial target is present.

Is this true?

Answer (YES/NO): NO